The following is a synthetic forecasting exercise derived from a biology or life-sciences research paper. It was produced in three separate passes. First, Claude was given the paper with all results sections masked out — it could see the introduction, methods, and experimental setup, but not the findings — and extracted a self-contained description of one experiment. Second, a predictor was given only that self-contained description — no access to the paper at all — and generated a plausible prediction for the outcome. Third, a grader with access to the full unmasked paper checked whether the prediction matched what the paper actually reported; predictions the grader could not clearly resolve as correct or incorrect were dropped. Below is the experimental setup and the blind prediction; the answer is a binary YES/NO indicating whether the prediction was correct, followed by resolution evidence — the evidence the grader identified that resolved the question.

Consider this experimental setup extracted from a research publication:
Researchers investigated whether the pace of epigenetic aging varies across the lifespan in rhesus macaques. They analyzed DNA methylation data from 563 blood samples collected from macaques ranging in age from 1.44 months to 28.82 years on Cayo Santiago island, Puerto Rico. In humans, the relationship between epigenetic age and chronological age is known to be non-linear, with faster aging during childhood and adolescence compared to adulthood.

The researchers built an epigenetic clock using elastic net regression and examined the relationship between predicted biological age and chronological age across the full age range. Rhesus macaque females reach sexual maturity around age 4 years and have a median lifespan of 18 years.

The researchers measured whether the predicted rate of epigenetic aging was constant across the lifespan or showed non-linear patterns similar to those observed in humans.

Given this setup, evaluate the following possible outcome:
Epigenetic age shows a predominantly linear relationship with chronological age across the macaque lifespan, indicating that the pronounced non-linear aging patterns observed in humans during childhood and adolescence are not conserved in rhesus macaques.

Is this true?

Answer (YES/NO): NO